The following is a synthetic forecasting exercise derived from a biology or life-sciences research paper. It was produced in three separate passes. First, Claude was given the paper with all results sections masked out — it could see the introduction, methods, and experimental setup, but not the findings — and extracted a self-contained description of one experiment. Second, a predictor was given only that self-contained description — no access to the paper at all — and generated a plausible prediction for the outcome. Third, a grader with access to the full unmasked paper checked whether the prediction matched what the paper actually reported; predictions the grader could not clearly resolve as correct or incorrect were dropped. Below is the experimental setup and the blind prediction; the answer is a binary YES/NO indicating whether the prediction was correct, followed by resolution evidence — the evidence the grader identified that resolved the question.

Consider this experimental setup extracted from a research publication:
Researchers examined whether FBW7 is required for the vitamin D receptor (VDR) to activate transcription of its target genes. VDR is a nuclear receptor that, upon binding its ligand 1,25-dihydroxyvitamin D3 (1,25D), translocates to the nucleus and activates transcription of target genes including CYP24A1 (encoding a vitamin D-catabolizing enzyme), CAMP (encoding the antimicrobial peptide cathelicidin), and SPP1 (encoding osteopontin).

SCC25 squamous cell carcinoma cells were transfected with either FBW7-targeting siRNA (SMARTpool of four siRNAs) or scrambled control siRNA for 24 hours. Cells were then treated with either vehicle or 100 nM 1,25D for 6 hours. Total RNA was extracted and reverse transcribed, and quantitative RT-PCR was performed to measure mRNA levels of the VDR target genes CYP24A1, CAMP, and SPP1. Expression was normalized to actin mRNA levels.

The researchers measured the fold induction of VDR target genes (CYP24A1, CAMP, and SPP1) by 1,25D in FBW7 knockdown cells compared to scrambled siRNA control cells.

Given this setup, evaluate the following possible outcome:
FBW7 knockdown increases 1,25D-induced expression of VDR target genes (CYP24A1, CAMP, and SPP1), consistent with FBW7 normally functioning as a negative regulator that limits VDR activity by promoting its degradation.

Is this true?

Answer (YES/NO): NO